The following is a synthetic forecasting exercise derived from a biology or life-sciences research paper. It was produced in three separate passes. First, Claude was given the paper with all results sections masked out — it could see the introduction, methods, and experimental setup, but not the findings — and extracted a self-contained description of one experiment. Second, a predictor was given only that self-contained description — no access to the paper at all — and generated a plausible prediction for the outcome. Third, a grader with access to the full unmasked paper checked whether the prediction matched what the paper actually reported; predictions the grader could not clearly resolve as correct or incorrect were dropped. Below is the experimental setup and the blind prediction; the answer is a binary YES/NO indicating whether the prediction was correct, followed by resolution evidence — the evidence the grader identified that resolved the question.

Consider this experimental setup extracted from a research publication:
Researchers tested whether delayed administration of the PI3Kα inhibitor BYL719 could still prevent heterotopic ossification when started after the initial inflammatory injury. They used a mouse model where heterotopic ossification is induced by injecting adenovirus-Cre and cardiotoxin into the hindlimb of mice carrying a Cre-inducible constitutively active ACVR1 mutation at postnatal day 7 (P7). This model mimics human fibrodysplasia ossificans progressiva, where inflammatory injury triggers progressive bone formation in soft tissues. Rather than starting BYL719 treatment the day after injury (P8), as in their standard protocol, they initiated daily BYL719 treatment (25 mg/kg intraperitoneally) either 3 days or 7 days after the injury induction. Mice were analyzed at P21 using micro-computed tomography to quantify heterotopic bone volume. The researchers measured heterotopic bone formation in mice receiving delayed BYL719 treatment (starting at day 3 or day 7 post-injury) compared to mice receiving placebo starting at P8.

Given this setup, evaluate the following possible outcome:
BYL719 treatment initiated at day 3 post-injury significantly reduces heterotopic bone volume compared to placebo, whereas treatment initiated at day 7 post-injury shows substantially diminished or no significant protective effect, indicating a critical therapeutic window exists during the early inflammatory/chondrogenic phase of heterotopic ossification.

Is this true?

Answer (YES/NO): NO